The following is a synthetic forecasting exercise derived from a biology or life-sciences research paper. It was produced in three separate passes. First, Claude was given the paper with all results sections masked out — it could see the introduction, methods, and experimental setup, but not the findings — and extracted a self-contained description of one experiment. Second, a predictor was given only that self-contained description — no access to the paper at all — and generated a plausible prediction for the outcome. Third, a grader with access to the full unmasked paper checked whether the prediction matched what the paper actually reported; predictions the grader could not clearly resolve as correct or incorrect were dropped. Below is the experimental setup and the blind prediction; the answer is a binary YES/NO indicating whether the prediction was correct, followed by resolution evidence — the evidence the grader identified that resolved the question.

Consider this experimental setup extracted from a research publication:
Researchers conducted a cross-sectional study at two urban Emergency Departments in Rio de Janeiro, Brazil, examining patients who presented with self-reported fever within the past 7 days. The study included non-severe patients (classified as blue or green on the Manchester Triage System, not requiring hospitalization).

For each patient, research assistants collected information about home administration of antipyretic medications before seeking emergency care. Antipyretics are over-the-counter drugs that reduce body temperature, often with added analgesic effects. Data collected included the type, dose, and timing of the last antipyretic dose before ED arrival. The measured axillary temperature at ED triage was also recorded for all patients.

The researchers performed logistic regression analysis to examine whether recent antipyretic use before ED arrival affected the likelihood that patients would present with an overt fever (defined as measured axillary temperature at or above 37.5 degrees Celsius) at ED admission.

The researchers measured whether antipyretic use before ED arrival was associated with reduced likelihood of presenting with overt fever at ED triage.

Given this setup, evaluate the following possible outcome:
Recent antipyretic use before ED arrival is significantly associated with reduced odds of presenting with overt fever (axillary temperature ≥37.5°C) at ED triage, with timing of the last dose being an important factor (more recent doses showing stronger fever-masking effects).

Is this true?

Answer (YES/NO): NO